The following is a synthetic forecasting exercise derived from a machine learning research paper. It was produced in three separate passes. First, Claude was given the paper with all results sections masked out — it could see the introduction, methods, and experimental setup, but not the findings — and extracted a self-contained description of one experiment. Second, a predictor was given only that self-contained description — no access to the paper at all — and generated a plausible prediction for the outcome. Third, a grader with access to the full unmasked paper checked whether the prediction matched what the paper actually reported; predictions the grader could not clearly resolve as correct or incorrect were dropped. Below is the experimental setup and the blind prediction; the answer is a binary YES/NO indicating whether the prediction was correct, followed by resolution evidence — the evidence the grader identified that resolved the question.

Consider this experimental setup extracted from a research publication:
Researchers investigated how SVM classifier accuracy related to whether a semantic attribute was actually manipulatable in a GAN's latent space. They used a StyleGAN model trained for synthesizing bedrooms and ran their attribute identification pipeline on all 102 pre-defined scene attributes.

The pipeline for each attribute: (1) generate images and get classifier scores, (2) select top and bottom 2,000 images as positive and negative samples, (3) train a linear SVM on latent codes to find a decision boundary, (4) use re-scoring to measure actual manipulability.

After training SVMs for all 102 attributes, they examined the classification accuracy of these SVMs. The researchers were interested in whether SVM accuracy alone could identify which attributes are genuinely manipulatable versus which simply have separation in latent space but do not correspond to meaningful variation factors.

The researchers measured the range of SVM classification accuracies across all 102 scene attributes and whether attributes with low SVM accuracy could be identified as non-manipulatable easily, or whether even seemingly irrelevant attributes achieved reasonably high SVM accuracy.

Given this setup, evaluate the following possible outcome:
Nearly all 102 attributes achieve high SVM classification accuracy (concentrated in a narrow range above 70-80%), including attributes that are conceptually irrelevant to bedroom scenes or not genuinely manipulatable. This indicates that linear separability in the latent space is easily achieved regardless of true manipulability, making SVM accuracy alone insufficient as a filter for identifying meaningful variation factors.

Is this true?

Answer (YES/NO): YES